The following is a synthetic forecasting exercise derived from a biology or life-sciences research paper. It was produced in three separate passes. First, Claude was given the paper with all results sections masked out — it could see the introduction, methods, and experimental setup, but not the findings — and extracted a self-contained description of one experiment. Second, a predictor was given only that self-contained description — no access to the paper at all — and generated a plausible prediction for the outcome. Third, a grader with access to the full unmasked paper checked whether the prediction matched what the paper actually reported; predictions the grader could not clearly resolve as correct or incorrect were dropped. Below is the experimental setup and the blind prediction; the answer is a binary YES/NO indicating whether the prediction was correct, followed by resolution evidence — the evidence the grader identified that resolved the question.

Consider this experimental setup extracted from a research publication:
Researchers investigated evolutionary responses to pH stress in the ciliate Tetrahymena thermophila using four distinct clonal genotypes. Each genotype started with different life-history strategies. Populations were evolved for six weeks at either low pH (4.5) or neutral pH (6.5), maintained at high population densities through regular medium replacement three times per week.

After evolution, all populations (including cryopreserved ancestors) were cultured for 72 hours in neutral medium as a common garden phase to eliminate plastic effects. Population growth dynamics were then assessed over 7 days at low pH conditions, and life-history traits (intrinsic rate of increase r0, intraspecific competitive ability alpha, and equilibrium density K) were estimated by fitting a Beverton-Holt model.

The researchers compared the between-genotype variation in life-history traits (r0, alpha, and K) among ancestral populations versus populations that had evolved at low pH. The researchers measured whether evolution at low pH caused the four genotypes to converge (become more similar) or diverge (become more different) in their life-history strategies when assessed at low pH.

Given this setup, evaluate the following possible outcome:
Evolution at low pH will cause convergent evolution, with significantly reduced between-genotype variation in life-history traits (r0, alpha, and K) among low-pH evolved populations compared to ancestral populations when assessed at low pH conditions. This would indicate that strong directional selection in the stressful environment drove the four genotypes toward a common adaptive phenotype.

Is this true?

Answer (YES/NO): NO